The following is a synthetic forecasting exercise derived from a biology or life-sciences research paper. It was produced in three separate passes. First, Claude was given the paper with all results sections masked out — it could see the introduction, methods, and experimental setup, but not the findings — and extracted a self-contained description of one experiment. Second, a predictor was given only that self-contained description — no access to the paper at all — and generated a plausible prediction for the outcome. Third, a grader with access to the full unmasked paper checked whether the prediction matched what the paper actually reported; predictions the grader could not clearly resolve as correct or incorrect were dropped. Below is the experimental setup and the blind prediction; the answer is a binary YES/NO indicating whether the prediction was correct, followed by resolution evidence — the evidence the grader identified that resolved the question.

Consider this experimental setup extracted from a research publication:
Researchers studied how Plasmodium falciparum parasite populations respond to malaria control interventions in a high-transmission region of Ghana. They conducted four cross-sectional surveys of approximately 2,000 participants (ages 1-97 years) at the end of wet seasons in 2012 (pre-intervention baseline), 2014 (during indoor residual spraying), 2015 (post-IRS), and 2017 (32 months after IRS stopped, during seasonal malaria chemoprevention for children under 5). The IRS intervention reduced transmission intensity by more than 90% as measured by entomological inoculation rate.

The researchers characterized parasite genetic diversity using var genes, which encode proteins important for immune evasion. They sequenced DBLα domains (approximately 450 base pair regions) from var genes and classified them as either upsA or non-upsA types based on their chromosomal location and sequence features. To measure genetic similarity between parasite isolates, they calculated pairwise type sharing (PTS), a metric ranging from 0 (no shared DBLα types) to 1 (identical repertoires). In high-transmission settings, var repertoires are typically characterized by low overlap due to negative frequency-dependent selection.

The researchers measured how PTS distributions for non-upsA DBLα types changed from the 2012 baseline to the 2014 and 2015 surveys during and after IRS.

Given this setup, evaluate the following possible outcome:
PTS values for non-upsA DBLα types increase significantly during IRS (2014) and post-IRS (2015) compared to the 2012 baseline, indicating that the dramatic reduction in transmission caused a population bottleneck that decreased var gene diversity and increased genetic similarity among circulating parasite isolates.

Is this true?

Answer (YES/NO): NO